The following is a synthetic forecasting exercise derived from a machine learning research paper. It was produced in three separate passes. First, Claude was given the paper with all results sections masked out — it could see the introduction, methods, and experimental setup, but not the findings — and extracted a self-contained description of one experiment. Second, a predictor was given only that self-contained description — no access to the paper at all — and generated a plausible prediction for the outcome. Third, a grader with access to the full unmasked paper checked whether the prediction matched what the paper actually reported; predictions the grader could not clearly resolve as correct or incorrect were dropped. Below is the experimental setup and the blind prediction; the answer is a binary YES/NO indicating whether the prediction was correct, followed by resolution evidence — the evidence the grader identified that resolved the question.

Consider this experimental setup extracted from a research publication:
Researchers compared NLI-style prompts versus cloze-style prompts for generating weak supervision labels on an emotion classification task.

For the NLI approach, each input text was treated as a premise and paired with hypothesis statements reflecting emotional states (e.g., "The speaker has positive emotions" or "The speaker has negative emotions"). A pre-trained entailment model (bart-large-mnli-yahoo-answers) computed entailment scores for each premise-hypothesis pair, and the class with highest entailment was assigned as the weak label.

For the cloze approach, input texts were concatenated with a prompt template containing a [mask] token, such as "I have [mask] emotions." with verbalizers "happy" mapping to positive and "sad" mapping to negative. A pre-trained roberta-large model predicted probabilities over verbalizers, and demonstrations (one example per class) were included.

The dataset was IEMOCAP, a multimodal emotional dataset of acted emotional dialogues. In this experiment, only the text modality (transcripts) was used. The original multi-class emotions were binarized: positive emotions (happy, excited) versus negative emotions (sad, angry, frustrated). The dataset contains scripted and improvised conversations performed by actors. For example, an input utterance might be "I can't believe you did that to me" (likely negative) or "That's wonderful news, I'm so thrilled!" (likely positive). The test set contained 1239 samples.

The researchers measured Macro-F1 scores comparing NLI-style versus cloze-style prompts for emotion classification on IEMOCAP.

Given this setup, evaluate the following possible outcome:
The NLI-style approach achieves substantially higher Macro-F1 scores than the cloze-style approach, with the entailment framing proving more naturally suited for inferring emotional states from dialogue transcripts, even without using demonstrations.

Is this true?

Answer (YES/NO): NO